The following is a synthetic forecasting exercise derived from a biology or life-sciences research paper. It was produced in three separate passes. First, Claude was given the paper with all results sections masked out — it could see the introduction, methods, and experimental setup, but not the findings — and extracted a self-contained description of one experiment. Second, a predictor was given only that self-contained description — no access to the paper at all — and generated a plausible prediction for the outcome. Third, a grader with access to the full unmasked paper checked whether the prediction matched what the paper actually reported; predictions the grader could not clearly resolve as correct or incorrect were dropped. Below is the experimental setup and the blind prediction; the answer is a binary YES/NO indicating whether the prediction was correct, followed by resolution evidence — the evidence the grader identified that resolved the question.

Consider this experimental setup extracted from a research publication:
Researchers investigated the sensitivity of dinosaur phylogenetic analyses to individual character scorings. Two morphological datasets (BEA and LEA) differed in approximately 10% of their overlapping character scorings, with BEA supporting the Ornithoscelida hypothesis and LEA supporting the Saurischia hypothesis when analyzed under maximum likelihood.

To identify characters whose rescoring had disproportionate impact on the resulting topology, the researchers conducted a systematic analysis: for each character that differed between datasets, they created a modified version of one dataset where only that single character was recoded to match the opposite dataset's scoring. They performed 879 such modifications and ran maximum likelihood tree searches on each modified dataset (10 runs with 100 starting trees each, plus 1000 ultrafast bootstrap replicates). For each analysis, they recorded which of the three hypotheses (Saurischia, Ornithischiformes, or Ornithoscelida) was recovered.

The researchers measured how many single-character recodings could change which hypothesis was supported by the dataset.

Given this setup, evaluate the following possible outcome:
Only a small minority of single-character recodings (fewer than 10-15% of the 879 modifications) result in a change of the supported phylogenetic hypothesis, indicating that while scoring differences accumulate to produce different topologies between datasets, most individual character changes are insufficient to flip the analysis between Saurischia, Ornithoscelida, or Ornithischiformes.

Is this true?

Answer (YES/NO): YES